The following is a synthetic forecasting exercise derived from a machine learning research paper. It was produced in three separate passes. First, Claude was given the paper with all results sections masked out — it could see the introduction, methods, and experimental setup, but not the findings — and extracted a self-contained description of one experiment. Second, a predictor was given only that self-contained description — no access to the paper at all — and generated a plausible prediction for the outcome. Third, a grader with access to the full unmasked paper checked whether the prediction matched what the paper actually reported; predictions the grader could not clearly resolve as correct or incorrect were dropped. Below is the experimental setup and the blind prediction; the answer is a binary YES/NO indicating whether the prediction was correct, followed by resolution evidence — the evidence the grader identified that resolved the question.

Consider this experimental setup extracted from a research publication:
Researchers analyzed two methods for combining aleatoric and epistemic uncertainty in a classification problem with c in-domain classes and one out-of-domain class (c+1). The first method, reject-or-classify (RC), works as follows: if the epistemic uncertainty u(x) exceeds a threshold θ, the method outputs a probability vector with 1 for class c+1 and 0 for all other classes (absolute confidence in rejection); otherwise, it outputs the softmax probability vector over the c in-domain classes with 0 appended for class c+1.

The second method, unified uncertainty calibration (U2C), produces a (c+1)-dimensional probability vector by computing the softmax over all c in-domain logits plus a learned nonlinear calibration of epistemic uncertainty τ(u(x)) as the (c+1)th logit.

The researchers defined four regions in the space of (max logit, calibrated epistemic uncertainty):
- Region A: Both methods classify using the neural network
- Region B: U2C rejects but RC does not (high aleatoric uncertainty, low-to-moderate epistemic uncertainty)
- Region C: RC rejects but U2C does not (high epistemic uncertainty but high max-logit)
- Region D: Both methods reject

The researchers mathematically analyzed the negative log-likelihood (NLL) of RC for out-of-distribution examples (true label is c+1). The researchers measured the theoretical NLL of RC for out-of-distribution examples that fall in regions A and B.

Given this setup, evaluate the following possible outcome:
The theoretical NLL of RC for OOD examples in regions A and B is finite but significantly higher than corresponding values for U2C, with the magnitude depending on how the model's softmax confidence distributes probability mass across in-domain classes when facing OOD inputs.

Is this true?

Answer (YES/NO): NO